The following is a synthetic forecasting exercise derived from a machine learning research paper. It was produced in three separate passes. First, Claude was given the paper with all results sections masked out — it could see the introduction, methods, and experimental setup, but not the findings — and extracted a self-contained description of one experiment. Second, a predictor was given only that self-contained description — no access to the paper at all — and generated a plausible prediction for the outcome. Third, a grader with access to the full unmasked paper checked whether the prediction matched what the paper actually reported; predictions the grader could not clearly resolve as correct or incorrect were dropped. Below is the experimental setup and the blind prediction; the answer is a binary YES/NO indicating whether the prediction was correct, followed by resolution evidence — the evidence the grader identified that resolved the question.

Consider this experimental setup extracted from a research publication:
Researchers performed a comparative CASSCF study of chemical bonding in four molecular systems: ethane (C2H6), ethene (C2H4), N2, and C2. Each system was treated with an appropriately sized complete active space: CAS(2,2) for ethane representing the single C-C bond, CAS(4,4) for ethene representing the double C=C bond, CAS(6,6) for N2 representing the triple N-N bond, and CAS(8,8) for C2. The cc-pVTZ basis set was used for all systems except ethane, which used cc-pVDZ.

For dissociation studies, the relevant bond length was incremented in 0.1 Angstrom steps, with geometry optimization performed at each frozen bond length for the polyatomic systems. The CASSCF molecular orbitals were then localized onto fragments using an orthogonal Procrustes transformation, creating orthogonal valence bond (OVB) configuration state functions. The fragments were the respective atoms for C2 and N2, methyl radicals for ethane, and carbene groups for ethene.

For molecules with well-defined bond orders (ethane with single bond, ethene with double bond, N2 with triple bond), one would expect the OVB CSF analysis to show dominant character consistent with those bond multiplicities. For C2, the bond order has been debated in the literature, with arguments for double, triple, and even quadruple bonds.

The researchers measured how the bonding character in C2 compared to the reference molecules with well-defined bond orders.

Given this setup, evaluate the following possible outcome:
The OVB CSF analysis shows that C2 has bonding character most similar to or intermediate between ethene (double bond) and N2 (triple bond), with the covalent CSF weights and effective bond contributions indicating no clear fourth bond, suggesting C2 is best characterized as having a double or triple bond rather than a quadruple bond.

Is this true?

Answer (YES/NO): NO